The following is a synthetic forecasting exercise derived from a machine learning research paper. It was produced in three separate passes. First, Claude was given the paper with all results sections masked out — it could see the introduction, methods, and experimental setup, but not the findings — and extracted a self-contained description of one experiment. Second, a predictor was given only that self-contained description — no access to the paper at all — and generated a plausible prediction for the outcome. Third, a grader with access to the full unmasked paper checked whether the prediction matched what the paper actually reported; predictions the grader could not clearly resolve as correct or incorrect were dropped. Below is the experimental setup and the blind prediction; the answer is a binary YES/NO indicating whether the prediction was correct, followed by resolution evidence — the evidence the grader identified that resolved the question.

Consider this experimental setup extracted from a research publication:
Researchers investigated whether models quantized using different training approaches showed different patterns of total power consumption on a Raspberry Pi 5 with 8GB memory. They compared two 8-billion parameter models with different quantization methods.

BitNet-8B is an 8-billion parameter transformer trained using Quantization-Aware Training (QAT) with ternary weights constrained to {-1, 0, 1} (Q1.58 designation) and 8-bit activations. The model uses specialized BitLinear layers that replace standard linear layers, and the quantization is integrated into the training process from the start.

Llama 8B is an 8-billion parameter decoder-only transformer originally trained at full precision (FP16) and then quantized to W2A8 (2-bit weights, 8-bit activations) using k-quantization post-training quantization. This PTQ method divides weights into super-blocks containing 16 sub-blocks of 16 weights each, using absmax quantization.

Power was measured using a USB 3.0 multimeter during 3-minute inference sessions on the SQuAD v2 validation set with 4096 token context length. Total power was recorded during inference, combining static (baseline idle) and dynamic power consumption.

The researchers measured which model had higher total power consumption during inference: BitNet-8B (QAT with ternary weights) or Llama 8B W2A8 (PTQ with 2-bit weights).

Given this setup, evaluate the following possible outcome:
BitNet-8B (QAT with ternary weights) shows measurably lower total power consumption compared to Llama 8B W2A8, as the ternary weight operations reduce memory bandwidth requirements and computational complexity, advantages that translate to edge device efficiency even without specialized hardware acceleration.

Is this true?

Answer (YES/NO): YES